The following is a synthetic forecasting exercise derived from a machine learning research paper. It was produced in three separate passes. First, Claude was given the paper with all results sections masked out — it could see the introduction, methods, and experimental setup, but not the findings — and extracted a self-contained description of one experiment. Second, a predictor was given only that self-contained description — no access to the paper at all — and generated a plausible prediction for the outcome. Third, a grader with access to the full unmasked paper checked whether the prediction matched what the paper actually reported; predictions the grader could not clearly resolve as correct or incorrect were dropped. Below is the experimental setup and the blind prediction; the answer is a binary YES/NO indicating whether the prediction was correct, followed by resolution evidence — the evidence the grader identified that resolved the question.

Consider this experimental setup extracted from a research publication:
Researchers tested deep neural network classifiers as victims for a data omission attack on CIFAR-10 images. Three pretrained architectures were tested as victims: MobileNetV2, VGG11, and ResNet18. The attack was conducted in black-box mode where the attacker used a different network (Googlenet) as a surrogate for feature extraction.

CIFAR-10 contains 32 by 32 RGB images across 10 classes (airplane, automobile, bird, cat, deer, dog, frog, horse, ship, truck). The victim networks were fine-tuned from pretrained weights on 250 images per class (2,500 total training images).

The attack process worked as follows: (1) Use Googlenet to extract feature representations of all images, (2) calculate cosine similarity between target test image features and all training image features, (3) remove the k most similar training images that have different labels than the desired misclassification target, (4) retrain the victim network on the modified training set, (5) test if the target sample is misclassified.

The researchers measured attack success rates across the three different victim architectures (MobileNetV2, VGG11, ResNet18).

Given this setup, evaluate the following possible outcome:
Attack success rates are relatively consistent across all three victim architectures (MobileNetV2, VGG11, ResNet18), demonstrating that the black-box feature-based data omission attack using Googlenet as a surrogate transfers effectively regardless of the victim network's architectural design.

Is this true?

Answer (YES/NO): NO